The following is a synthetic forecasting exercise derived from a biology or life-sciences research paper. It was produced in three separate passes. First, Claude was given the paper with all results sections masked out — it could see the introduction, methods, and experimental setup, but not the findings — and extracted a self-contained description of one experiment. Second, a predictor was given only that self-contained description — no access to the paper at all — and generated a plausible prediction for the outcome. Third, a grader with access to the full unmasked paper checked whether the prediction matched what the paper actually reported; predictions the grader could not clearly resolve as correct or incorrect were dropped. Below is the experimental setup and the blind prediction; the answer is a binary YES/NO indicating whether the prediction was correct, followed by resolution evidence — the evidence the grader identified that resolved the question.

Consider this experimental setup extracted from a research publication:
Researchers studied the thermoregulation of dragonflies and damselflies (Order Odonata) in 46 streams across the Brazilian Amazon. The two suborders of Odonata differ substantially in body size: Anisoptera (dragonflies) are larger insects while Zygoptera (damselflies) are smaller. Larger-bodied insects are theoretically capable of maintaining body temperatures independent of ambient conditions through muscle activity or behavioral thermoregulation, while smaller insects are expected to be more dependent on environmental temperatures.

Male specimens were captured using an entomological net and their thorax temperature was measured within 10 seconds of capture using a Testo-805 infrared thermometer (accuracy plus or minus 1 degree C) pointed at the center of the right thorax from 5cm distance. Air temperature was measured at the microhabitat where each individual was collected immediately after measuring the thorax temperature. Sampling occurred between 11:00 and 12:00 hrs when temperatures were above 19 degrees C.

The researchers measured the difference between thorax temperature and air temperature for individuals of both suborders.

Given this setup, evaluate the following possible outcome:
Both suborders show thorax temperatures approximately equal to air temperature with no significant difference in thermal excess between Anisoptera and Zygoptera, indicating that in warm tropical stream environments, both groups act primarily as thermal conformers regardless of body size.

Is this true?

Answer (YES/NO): NO